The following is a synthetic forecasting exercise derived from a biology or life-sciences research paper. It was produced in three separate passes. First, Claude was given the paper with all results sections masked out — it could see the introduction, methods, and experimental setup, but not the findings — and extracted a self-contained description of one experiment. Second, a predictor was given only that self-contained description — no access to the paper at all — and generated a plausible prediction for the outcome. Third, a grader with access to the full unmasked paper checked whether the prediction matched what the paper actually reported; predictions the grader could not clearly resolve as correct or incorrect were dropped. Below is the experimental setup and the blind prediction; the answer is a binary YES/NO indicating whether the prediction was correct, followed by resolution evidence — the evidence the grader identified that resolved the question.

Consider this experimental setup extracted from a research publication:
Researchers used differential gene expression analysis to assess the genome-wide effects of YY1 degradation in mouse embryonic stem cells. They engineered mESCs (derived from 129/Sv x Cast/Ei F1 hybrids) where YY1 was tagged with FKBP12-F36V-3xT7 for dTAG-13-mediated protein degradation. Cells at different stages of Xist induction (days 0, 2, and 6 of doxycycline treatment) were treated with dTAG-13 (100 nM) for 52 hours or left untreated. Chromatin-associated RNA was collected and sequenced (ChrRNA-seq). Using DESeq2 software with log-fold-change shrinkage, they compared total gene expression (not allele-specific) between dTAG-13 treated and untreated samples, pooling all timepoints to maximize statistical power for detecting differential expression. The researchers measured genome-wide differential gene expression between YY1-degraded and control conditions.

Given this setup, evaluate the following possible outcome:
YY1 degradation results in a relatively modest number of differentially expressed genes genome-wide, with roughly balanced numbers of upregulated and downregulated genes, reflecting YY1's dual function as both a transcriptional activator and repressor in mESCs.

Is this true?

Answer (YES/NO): NO